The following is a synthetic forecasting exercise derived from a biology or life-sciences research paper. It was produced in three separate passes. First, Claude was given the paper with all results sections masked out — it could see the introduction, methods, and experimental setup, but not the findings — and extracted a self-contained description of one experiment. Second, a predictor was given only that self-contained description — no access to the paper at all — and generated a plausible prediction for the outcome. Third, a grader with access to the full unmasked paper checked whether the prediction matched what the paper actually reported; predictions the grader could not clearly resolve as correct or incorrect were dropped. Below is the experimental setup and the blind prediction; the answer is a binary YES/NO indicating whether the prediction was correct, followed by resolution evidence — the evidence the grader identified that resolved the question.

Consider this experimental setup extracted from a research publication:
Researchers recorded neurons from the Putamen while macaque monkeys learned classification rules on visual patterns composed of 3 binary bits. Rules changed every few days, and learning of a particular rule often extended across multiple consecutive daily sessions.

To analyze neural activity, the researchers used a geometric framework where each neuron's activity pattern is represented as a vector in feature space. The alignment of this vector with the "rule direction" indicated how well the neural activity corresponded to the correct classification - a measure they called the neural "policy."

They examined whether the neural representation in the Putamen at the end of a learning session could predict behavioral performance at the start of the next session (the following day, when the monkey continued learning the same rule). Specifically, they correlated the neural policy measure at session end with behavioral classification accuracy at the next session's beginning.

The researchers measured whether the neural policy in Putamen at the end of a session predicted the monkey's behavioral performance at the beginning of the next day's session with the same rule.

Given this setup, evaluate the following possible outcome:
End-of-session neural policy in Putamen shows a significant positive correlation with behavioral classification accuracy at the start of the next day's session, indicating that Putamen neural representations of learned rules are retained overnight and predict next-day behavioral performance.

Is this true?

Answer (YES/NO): YES